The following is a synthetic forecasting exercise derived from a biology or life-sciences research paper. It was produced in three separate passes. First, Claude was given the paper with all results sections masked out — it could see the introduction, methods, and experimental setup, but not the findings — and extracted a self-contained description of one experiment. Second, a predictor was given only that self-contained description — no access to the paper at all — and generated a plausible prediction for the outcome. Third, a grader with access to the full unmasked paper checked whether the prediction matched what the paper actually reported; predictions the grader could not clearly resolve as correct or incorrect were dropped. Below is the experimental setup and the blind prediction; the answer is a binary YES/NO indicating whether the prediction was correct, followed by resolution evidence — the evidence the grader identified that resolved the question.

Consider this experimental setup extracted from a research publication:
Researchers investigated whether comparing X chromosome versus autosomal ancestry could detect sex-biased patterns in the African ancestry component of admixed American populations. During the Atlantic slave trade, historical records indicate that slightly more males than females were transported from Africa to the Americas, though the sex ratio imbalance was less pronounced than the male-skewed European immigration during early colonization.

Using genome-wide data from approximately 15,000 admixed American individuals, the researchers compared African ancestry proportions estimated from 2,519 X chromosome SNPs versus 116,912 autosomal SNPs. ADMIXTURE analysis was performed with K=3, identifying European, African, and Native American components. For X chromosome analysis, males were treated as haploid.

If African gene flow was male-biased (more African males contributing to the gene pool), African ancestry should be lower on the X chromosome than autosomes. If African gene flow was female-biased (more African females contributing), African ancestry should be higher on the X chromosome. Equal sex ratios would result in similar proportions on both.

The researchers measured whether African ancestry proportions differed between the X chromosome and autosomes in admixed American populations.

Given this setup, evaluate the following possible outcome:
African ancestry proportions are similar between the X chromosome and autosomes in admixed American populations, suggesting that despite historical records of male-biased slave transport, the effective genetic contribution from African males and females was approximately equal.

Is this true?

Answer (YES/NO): NO